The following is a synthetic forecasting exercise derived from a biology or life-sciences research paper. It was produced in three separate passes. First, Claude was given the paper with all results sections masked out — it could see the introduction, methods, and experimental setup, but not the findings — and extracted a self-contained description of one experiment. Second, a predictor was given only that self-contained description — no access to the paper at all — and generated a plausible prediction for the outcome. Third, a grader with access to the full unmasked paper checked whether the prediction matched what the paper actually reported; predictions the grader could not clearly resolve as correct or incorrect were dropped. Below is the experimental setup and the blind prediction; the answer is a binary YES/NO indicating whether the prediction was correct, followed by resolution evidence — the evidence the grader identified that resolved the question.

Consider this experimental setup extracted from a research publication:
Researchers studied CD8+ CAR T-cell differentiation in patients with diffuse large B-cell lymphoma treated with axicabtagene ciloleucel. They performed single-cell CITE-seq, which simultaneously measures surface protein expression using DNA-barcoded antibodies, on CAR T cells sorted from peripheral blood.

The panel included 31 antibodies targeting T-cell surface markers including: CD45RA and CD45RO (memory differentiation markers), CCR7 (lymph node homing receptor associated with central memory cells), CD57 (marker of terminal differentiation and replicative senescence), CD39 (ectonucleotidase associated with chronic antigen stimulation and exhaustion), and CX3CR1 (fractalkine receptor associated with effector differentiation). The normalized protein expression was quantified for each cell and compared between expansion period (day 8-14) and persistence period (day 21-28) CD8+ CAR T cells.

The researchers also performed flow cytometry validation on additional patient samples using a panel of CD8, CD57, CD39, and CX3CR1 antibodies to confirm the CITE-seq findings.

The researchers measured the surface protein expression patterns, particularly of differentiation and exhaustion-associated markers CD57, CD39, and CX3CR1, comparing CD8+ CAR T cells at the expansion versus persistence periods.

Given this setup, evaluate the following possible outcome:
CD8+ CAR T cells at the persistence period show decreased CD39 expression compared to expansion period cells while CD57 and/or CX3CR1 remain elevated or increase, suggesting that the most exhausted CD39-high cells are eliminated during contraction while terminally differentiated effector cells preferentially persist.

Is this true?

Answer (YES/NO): YES